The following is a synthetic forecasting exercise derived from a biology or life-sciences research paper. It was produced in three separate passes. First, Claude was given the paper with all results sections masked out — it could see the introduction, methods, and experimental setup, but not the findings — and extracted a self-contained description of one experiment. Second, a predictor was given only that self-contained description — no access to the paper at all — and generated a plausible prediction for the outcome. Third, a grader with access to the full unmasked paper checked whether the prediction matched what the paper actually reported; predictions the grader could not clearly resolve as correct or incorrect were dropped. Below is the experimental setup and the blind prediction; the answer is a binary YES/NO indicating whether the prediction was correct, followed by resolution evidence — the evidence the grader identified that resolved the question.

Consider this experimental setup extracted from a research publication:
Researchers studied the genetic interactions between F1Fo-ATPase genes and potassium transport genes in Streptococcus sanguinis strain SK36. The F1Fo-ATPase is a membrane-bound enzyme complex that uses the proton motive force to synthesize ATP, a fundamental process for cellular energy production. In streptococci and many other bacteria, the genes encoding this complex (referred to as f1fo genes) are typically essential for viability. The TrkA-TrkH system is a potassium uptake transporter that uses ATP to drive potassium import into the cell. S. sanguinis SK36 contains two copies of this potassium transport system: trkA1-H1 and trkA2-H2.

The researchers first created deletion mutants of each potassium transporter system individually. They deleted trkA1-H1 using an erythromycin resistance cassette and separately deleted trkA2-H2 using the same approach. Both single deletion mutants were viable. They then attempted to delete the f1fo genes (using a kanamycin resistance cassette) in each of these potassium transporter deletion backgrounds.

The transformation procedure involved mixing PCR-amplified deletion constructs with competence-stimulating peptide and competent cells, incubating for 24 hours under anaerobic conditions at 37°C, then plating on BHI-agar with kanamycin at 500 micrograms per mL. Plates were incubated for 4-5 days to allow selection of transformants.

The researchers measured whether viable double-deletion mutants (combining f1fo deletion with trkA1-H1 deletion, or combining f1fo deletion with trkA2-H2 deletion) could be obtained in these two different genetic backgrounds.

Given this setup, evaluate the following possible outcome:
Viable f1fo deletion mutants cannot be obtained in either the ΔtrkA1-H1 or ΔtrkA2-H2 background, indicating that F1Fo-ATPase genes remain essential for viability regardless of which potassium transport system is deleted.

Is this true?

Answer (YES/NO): NO